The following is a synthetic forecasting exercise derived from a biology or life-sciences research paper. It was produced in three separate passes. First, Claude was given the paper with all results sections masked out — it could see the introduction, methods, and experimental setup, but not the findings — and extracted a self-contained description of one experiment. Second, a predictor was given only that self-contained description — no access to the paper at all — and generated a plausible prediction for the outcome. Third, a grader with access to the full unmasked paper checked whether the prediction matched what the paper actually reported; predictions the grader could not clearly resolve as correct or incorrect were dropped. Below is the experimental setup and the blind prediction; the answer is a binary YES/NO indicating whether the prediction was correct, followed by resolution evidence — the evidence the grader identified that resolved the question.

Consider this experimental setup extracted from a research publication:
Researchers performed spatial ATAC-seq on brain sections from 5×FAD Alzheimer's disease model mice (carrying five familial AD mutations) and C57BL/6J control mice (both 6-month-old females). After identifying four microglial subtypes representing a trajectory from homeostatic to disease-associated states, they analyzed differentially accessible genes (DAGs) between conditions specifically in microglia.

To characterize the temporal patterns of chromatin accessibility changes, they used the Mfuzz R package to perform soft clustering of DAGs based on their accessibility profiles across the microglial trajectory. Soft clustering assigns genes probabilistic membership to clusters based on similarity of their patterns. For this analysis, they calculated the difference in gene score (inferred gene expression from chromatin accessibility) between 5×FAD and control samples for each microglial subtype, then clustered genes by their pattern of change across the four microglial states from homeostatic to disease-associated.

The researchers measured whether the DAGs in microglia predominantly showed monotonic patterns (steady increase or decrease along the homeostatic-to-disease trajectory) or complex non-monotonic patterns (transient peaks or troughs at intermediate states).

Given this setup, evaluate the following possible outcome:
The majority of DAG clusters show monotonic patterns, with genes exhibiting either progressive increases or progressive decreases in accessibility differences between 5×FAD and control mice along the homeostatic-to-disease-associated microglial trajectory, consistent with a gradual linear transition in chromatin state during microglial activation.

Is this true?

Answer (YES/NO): NO